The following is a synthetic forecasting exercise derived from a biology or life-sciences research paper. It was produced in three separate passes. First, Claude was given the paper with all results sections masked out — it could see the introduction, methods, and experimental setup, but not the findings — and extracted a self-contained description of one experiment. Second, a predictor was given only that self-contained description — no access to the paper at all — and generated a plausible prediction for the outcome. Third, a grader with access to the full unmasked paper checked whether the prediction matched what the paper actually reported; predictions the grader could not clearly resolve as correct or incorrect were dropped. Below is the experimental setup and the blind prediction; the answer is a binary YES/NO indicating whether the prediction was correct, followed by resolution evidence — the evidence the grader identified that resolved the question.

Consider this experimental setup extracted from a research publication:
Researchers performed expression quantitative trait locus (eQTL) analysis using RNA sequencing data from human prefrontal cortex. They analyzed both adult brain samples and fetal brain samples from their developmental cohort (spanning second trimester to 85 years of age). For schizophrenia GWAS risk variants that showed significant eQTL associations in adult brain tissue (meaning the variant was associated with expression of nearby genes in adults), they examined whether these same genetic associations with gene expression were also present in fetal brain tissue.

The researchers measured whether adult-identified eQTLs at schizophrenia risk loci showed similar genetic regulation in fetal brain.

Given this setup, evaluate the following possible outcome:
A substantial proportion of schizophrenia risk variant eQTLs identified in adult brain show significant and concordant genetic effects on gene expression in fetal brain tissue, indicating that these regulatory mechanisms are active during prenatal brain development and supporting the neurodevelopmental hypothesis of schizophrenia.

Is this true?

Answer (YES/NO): YES